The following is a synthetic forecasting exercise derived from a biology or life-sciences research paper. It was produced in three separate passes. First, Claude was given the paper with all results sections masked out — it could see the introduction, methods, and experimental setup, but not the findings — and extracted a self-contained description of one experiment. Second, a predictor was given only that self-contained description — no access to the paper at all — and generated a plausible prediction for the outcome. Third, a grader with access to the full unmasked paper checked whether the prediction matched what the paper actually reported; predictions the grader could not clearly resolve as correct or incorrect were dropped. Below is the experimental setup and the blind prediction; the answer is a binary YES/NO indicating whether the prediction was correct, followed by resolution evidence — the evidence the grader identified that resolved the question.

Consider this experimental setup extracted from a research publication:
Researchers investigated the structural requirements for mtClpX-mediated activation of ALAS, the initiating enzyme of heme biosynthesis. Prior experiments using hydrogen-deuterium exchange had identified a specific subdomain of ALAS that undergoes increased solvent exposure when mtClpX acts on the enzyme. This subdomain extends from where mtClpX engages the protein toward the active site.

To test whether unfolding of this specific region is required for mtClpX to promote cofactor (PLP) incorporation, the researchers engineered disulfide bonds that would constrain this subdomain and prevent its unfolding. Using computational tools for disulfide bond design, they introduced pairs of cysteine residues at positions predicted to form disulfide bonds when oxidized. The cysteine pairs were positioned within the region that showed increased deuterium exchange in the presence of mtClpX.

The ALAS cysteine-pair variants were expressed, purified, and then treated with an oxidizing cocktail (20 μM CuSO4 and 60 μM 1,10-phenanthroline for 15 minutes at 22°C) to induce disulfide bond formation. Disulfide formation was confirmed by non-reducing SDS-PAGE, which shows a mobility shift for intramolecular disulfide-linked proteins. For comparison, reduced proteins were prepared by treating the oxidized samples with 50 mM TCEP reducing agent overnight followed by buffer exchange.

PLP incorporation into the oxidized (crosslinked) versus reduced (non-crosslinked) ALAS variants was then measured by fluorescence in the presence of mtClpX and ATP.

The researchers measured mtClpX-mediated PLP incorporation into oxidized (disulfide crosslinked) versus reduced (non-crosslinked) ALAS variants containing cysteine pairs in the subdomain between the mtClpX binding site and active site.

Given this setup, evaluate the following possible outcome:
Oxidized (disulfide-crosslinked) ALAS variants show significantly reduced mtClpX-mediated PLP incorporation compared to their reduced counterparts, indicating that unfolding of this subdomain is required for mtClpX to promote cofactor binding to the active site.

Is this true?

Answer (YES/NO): YES